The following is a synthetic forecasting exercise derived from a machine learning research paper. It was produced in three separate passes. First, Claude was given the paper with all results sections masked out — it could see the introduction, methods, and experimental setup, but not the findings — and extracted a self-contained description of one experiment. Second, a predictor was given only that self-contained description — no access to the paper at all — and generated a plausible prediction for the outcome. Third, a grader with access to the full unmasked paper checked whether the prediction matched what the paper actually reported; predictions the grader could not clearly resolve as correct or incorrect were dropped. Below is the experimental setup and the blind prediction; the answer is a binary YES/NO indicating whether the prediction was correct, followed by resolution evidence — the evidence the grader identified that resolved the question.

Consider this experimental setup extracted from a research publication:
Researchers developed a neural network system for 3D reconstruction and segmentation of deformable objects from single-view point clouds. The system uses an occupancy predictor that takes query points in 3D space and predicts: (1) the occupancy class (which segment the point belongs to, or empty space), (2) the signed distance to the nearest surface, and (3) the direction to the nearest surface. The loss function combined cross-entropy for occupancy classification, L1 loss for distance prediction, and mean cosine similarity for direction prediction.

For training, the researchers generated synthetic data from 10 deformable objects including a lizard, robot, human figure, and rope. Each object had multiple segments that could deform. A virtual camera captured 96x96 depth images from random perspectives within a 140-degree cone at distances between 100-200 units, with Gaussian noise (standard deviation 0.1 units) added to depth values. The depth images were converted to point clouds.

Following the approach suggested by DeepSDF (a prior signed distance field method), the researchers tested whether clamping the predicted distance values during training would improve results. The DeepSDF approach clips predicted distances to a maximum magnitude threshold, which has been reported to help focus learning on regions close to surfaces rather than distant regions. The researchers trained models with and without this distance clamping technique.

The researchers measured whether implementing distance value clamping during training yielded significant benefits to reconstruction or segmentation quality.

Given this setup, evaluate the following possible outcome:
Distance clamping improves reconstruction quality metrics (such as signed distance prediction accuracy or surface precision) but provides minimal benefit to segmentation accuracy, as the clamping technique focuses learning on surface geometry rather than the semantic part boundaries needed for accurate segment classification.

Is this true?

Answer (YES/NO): NO